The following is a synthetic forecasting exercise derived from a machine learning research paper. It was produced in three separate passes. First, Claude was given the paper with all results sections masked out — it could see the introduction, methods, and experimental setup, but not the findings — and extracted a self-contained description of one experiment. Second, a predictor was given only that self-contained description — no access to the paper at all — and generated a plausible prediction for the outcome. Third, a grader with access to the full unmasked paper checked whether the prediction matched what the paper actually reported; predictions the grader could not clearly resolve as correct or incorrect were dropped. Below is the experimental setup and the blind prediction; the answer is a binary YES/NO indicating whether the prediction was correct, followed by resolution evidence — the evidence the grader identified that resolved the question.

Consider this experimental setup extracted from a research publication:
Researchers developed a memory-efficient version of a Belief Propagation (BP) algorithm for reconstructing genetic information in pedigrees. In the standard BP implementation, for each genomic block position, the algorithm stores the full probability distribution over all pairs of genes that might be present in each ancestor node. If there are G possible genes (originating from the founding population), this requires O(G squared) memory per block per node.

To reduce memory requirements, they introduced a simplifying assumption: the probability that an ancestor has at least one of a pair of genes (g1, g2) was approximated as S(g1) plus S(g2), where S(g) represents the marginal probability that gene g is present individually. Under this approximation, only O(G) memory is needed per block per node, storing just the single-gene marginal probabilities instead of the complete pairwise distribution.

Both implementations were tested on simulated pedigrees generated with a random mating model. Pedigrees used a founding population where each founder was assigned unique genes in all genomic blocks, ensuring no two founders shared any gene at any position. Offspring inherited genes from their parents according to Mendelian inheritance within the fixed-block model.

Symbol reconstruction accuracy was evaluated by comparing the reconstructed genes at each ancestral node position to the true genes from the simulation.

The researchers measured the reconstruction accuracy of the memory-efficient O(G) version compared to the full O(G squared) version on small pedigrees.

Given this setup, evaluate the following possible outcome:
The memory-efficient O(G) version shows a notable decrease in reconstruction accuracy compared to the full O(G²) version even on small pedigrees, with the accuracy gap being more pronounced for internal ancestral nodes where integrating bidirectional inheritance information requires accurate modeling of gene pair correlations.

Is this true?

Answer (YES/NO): NO